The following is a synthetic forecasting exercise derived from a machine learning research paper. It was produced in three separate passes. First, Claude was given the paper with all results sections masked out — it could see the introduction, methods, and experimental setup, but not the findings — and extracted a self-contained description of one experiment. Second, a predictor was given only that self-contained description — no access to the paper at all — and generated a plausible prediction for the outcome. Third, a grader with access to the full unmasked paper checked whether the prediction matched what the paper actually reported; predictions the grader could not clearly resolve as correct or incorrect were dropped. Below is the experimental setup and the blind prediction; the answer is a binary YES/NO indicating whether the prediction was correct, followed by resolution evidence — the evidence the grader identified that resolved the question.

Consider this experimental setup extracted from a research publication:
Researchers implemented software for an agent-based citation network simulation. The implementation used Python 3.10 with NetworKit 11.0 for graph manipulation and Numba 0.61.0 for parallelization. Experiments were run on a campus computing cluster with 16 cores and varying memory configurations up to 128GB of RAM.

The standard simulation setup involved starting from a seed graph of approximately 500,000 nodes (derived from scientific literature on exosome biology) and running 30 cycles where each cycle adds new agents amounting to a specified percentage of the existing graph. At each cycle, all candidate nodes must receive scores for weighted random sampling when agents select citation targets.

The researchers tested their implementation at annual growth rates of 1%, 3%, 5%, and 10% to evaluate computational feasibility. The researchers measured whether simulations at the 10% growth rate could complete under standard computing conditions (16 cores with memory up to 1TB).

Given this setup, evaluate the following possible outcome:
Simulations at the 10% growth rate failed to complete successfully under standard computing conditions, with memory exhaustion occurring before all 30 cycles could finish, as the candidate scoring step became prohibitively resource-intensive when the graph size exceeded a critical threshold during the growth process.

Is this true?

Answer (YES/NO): NO